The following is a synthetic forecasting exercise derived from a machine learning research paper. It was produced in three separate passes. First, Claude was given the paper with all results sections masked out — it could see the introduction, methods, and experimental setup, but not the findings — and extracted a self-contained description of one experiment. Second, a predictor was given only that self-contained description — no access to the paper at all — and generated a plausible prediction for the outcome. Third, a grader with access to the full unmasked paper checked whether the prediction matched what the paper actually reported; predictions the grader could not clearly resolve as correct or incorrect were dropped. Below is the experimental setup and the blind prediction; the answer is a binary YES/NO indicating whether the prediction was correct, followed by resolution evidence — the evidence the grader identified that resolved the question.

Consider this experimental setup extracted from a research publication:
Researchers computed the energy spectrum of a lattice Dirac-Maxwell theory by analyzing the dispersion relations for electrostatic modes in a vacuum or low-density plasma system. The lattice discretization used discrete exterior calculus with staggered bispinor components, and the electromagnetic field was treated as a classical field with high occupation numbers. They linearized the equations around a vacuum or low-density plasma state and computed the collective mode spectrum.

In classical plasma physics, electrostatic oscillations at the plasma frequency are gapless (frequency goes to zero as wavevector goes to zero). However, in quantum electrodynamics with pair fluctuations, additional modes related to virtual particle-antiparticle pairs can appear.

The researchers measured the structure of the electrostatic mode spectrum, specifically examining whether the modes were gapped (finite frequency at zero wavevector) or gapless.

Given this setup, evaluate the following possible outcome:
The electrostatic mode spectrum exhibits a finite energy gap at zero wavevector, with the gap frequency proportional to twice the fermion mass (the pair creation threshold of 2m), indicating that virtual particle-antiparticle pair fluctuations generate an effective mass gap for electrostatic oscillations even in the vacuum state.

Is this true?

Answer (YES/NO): NO